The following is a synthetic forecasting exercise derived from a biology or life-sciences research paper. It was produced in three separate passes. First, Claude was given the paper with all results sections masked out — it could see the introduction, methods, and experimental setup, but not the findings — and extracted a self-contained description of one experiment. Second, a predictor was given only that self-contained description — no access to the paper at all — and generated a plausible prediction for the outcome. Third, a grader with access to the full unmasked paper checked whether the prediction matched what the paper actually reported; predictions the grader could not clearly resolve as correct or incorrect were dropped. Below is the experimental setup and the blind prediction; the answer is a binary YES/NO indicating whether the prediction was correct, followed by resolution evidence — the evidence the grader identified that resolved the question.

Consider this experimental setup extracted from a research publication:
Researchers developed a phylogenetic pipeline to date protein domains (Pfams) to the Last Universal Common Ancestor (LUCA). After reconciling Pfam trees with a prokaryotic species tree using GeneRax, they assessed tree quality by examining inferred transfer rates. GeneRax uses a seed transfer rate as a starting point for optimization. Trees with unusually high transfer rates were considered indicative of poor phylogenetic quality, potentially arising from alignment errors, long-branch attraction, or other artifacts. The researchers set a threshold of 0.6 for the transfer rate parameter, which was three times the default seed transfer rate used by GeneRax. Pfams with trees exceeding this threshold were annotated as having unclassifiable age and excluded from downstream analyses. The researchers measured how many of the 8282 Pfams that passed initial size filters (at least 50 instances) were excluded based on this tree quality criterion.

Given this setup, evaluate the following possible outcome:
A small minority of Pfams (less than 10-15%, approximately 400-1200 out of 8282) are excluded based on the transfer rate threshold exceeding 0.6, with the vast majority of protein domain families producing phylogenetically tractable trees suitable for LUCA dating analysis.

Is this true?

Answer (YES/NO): NO